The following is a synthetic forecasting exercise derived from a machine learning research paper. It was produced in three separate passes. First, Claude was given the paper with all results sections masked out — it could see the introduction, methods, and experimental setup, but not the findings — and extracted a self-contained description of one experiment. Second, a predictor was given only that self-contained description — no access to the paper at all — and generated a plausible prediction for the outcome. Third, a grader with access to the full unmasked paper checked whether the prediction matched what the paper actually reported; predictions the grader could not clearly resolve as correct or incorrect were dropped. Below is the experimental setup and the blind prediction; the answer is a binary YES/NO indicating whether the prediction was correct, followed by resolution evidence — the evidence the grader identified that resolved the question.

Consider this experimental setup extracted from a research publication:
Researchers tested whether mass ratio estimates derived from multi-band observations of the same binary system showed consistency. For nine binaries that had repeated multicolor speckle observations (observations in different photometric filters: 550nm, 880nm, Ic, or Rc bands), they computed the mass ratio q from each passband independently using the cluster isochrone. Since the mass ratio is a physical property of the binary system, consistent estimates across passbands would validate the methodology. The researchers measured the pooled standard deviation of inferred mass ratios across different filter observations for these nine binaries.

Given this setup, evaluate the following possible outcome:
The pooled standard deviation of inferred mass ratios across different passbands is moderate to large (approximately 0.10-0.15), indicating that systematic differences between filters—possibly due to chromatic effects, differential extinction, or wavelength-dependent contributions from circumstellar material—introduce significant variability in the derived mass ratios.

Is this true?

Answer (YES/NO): NO